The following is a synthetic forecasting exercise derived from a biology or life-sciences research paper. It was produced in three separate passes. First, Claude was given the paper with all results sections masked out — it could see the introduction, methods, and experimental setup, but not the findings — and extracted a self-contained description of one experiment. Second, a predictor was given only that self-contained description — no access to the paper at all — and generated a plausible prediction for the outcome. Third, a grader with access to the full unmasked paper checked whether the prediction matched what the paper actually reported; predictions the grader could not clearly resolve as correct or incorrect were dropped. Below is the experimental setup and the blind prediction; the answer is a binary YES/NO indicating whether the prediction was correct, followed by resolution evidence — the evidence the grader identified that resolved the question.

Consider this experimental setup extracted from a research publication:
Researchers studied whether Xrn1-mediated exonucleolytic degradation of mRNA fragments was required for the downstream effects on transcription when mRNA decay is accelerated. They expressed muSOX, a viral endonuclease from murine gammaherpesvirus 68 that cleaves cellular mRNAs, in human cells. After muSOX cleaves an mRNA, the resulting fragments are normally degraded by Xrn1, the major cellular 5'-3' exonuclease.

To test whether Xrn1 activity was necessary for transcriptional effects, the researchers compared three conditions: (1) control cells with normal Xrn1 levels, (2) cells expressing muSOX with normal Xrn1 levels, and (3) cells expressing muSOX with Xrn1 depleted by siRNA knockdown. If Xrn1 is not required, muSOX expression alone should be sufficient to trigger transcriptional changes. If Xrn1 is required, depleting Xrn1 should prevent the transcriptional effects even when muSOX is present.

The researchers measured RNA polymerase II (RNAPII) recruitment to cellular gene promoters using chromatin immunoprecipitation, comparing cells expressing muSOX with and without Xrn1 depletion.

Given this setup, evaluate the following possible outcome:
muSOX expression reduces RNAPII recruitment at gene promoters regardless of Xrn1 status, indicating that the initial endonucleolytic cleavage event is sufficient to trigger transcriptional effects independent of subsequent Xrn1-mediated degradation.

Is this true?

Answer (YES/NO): NO